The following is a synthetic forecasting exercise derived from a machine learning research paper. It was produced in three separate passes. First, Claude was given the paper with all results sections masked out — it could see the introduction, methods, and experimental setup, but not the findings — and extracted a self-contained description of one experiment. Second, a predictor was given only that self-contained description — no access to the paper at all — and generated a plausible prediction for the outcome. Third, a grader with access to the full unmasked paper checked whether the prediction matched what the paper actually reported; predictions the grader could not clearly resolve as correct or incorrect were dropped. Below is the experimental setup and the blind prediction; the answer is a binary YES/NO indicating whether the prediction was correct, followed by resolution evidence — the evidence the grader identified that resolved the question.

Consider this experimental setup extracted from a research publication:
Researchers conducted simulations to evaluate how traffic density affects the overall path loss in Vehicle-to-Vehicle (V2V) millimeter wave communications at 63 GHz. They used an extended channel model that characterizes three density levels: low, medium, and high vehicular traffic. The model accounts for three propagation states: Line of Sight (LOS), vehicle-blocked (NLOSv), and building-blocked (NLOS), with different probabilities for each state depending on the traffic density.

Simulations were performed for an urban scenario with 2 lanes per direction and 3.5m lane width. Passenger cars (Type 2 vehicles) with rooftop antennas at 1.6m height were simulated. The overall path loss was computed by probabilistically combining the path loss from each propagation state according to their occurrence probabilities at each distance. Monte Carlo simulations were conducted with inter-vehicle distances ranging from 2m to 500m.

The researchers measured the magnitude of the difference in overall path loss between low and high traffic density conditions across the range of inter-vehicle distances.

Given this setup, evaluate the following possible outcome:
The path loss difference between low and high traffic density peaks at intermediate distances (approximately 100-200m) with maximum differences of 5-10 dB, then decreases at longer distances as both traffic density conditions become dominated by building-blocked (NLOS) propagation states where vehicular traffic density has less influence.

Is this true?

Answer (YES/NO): NO